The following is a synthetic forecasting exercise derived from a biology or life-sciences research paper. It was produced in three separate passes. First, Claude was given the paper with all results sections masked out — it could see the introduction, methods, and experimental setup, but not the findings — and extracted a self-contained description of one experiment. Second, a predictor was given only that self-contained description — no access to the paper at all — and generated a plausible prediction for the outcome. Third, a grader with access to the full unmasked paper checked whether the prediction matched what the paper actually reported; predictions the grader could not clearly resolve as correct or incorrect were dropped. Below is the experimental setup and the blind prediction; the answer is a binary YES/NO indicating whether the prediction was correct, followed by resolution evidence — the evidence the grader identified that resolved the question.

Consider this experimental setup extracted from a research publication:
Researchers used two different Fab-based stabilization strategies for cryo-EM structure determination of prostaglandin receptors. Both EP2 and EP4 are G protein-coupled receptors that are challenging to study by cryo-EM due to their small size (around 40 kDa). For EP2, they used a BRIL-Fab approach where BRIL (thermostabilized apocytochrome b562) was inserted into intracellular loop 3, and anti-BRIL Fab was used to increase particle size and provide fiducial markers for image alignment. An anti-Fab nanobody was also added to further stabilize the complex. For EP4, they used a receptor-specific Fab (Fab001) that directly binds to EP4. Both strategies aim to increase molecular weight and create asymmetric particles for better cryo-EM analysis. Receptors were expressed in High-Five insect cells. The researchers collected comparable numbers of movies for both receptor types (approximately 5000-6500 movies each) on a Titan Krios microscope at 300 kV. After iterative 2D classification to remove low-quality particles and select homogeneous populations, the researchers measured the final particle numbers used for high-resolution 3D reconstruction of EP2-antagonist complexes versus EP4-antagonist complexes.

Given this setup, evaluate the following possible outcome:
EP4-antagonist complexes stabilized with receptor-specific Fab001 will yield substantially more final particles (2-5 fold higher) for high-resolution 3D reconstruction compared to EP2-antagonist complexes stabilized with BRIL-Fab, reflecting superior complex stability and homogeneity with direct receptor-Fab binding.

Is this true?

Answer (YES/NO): NO